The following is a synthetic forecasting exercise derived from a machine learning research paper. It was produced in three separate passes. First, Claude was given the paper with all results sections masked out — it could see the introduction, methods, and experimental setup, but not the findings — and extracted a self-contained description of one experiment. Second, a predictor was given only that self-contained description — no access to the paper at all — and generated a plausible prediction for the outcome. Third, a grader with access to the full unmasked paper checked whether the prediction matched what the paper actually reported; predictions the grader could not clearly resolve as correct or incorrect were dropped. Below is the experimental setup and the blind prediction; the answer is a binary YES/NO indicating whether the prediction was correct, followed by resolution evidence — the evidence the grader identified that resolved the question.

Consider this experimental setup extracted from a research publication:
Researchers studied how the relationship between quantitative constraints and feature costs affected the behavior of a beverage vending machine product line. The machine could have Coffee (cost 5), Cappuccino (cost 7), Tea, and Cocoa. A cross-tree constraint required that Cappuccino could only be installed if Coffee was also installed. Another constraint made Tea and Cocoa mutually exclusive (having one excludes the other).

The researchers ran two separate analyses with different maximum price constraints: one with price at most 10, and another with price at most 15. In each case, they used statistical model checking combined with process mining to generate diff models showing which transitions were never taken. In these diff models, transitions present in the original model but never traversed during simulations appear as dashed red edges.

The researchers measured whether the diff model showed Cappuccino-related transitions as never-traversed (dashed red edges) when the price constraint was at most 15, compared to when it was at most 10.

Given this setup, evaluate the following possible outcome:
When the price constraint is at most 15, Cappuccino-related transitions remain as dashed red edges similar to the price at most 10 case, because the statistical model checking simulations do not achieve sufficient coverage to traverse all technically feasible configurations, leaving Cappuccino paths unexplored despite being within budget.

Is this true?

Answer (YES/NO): NO